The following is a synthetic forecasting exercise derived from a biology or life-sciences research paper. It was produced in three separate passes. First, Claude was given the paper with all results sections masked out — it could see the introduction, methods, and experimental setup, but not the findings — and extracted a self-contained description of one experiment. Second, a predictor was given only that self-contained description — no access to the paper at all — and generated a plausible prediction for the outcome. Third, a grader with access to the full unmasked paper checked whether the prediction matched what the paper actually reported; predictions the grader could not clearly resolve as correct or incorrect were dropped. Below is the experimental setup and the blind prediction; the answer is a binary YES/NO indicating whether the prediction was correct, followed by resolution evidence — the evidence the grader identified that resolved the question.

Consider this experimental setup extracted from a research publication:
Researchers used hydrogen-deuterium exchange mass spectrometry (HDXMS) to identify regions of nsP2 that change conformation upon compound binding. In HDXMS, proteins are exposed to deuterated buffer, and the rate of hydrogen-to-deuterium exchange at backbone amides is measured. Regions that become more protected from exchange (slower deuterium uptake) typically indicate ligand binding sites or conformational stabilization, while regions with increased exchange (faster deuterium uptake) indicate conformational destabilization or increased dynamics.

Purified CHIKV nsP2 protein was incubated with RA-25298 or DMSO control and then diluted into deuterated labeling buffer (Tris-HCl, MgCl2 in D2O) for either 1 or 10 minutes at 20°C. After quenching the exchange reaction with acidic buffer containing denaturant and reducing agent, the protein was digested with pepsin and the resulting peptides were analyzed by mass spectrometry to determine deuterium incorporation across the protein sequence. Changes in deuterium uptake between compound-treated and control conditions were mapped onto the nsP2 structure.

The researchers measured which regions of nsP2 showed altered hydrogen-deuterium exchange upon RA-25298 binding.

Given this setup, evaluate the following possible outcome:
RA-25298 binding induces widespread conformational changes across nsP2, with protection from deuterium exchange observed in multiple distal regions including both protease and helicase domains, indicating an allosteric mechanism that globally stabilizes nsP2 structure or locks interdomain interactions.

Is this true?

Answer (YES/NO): NO